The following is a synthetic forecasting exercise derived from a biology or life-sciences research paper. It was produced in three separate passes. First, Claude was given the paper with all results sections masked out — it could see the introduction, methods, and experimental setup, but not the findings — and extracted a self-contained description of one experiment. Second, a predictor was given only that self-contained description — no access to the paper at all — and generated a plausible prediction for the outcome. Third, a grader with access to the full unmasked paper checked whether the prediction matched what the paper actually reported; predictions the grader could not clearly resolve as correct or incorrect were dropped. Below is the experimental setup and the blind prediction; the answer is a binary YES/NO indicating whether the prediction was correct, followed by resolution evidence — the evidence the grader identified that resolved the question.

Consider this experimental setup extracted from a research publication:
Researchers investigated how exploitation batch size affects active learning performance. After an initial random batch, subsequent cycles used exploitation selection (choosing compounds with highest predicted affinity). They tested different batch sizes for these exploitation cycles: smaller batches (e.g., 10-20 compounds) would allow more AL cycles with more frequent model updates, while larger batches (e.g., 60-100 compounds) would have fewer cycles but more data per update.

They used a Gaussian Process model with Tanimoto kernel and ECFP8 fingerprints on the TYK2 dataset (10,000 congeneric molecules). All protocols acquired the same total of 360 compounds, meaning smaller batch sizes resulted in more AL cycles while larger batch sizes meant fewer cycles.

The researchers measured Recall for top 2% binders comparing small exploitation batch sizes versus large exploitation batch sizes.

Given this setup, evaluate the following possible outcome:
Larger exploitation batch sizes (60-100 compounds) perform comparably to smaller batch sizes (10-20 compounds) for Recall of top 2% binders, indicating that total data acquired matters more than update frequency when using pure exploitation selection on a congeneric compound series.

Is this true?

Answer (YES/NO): NO